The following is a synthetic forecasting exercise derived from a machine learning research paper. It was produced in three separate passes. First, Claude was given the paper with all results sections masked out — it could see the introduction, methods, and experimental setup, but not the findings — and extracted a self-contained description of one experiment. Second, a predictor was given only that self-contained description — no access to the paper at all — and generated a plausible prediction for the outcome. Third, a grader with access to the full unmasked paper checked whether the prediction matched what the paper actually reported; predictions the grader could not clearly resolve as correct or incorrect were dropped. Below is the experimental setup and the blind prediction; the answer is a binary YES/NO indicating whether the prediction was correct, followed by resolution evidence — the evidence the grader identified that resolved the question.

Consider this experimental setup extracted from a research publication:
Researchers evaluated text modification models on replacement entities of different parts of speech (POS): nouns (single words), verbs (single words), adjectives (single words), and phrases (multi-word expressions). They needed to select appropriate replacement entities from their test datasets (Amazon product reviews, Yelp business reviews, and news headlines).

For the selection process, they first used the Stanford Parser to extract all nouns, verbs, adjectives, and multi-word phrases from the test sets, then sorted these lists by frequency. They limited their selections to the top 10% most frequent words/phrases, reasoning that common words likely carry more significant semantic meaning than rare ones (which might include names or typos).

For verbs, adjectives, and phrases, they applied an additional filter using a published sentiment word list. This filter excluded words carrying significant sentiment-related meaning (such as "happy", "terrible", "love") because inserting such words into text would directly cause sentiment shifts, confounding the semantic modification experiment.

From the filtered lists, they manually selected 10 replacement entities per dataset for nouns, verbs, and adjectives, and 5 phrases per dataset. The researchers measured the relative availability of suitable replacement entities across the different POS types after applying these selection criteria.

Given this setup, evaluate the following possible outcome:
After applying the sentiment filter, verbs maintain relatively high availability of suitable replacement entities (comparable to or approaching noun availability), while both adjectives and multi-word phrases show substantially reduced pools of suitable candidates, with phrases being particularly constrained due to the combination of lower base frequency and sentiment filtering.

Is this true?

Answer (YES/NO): NO